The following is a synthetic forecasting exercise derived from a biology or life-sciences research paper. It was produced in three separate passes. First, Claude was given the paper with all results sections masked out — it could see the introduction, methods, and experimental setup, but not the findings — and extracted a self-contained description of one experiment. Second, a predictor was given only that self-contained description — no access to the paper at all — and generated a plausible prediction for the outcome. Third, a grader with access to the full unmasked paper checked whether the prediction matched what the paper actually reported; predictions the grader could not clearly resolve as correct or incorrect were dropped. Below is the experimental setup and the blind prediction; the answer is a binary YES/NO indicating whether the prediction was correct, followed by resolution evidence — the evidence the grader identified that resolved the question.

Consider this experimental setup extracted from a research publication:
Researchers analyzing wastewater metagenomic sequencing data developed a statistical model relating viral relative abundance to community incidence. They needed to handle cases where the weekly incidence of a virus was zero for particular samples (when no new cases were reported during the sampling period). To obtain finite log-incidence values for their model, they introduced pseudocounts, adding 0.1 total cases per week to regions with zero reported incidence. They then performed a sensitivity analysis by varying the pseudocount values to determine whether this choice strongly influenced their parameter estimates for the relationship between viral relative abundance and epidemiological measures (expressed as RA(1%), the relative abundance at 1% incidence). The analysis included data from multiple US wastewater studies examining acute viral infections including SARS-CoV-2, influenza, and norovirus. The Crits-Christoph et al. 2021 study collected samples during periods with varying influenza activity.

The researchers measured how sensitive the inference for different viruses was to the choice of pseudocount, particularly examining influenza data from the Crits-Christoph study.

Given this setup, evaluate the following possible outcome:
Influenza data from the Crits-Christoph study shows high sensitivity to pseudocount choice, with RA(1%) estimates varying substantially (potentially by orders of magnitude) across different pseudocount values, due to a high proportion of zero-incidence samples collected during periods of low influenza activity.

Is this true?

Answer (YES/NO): YES